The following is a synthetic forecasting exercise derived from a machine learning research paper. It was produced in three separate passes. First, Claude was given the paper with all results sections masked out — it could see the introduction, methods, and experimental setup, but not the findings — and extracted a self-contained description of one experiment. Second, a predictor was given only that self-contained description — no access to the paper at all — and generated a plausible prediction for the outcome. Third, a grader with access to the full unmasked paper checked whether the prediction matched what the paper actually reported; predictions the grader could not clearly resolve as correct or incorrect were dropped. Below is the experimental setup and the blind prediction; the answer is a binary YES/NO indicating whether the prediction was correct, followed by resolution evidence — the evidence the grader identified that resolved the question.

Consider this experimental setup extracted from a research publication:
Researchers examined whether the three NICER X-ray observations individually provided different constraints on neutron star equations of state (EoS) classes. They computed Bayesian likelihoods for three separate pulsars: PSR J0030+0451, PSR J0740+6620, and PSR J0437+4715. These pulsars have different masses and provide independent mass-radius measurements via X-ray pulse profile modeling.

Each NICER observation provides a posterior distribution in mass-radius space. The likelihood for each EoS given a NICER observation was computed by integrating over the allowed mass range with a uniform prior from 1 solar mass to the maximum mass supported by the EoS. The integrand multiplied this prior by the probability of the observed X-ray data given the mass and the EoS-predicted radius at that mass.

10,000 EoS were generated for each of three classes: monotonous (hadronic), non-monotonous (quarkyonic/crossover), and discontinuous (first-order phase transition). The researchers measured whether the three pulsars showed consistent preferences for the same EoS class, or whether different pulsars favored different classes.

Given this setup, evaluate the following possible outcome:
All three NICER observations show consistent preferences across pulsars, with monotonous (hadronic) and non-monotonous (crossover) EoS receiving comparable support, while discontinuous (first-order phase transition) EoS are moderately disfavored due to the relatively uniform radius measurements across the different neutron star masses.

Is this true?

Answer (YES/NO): NO